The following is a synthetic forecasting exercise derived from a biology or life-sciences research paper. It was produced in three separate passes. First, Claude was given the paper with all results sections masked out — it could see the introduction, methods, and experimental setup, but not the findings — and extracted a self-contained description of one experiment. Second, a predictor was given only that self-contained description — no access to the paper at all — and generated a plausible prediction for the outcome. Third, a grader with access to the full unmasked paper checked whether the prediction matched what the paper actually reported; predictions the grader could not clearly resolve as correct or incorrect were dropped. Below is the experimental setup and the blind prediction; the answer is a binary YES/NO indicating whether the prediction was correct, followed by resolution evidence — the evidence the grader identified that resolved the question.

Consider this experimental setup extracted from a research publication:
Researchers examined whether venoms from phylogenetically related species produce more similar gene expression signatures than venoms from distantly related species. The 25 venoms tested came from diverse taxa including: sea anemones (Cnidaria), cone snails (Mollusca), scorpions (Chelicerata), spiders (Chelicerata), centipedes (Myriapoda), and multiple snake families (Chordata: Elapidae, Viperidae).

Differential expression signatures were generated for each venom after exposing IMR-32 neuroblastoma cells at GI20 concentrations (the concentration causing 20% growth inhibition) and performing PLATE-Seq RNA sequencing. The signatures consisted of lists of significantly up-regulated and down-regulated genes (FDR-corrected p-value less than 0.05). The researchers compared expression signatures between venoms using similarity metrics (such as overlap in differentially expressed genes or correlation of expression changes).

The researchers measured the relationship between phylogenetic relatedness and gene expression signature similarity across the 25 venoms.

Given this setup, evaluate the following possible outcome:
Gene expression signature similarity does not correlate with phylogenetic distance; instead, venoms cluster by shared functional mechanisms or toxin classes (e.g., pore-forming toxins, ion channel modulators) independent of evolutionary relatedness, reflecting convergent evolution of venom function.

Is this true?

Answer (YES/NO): NO